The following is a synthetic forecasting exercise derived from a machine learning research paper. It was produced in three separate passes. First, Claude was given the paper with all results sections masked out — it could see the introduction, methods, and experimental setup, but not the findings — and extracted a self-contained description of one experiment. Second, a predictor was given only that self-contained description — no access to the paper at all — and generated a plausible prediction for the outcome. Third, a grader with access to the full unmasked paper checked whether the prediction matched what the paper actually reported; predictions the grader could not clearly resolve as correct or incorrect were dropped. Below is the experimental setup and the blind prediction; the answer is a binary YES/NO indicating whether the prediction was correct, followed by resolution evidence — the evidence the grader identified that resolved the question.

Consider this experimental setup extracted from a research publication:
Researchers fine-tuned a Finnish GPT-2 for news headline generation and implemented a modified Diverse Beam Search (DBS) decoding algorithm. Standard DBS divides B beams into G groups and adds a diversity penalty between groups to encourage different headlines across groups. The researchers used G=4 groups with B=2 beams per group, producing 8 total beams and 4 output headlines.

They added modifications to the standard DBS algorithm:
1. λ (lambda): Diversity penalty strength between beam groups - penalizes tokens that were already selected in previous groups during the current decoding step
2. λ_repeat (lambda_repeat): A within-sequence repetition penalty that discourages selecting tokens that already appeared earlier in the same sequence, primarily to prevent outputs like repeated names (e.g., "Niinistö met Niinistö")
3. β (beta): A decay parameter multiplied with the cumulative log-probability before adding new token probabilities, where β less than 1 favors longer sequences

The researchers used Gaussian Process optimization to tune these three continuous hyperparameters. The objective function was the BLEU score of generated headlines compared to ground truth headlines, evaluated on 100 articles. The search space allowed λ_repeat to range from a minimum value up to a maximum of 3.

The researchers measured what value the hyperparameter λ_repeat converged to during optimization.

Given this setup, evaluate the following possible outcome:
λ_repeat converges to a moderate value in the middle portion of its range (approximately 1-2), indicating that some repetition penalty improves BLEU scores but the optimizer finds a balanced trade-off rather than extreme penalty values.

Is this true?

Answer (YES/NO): NO